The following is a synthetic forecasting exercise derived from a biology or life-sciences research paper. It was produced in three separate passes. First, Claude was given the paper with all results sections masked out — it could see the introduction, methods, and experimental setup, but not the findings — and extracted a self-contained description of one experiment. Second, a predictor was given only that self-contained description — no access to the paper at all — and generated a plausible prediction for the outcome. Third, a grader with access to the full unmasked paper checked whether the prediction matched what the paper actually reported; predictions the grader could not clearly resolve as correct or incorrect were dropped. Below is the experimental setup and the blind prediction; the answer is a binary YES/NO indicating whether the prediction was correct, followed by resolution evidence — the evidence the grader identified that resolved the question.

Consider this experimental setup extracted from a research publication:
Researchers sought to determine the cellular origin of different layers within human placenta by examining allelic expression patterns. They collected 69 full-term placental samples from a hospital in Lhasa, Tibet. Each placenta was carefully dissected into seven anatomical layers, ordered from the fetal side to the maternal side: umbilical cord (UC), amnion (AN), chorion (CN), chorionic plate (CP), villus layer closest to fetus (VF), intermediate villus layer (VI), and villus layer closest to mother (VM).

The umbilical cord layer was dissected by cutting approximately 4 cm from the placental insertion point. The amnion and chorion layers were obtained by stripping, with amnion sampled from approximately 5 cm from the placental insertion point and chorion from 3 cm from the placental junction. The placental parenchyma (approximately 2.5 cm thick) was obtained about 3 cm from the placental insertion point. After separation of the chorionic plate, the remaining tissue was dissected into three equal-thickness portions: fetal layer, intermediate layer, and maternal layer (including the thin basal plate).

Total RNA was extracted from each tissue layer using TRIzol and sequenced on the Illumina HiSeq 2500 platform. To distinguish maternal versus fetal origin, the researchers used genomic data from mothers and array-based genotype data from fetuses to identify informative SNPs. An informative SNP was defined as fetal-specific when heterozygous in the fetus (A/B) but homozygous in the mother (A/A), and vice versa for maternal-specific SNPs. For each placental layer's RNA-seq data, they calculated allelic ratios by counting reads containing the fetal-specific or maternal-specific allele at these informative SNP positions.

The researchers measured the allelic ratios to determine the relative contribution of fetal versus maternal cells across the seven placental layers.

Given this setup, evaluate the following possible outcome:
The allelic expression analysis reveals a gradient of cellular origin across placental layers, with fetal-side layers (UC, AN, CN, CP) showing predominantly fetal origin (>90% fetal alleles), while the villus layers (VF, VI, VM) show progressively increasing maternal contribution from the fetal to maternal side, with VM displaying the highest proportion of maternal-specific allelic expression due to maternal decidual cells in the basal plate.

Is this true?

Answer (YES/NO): NO